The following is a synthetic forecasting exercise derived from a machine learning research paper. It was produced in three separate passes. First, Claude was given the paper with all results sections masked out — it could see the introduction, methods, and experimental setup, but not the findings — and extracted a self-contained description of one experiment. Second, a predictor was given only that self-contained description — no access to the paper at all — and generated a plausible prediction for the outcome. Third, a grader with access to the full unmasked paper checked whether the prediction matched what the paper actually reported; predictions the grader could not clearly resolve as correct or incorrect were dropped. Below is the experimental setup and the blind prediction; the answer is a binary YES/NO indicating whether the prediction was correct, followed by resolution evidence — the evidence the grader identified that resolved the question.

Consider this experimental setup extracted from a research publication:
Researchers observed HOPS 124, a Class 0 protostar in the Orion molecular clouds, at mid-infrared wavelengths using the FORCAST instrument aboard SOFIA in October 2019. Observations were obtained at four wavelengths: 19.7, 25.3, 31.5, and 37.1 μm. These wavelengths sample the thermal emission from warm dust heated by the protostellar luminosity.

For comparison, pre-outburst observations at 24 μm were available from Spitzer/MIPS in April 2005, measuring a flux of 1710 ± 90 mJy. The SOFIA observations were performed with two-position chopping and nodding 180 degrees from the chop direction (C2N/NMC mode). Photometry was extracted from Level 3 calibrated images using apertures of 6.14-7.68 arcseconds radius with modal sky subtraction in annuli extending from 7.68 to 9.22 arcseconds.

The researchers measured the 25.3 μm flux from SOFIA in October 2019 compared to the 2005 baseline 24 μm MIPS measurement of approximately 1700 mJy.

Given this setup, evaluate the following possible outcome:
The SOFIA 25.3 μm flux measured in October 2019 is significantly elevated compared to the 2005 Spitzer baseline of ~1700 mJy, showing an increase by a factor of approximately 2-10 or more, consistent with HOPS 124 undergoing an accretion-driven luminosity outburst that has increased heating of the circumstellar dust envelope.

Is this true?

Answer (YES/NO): YES